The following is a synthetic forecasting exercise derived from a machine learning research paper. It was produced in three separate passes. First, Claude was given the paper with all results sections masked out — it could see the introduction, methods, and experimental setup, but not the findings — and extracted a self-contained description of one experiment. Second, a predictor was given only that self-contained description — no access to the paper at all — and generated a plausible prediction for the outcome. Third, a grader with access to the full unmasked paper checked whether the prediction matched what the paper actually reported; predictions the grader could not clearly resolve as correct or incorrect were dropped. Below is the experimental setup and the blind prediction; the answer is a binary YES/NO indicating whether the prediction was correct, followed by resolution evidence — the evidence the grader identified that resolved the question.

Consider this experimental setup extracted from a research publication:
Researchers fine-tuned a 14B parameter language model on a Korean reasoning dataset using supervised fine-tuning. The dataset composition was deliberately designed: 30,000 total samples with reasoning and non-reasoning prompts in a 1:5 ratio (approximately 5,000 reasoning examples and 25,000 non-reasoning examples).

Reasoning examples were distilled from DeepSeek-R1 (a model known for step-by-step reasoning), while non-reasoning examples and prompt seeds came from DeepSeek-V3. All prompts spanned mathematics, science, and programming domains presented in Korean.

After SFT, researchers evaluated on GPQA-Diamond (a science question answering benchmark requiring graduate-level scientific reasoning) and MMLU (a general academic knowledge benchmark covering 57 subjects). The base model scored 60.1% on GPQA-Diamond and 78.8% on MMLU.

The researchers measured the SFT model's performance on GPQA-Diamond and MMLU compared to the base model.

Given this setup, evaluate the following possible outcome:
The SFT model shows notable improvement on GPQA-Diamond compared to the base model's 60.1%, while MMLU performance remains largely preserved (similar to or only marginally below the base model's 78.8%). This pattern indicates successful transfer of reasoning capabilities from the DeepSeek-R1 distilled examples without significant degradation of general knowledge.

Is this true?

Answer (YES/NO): YES